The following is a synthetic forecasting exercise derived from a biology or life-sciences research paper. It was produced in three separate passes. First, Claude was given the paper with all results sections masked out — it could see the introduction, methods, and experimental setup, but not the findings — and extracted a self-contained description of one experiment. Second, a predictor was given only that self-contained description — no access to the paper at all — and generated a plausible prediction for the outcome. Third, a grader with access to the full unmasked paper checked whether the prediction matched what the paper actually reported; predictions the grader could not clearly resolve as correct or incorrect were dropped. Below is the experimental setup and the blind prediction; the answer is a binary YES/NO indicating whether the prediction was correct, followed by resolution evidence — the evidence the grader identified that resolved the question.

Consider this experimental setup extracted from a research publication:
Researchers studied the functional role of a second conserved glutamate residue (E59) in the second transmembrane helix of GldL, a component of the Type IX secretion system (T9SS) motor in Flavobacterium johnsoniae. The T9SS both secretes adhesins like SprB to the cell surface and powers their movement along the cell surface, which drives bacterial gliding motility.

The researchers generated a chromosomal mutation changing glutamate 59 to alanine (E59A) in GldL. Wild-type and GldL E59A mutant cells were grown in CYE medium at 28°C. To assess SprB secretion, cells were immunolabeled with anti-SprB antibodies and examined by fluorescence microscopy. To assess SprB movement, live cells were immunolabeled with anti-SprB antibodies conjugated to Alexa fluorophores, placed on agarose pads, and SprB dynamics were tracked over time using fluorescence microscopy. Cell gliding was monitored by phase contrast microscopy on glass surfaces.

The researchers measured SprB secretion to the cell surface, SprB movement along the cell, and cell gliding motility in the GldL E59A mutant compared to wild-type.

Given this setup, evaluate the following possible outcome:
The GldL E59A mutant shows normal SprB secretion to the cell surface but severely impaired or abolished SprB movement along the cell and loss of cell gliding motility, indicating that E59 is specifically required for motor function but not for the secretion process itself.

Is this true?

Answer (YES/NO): YES